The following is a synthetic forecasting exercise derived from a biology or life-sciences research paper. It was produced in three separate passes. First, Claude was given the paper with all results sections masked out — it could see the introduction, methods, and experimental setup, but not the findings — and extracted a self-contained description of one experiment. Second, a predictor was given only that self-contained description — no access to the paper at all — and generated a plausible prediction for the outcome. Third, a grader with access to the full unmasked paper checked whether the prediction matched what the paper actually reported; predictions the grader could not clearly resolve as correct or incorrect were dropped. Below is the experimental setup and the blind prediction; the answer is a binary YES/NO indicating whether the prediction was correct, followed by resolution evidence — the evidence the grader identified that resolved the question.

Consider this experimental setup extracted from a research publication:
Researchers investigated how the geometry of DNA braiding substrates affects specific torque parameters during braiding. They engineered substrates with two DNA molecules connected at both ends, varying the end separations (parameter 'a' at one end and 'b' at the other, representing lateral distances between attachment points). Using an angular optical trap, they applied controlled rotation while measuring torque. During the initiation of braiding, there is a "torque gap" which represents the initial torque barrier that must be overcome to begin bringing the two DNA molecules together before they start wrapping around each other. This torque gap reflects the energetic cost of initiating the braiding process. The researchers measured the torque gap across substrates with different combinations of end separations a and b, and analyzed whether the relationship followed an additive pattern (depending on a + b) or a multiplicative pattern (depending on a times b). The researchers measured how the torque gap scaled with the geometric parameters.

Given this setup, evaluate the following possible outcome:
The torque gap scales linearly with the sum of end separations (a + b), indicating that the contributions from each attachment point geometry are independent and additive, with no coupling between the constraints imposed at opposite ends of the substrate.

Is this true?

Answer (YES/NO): YES